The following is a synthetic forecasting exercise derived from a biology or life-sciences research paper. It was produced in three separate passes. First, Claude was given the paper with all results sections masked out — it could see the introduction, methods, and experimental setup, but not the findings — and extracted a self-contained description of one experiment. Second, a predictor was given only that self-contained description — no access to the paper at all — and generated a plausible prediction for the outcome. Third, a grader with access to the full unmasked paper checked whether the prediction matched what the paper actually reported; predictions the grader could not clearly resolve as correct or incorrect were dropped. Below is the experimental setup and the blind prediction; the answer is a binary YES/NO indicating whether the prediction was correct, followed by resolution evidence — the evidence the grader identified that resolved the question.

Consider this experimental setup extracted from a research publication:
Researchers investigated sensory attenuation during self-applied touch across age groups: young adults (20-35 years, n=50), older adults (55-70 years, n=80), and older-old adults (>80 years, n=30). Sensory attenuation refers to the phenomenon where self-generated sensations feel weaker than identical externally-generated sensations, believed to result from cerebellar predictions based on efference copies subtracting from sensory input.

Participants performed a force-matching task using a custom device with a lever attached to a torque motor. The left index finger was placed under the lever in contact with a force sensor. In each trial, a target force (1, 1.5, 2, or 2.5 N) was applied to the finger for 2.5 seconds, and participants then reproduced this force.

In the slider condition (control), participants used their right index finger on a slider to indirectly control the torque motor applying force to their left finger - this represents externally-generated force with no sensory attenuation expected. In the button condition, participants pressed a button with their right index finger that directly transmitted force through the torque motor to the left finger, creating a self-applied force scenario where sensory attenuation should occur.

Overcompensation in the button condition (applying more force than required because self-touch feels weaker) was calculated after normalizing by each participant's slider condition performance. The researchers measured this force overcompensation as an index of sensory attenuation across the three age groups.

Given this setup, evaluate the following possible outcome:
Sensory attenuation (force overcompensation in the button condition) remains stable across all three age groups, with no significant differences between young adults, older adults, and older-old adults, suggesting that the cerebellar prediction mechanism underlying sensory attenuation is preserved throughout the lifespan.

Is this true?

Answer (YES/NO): NO